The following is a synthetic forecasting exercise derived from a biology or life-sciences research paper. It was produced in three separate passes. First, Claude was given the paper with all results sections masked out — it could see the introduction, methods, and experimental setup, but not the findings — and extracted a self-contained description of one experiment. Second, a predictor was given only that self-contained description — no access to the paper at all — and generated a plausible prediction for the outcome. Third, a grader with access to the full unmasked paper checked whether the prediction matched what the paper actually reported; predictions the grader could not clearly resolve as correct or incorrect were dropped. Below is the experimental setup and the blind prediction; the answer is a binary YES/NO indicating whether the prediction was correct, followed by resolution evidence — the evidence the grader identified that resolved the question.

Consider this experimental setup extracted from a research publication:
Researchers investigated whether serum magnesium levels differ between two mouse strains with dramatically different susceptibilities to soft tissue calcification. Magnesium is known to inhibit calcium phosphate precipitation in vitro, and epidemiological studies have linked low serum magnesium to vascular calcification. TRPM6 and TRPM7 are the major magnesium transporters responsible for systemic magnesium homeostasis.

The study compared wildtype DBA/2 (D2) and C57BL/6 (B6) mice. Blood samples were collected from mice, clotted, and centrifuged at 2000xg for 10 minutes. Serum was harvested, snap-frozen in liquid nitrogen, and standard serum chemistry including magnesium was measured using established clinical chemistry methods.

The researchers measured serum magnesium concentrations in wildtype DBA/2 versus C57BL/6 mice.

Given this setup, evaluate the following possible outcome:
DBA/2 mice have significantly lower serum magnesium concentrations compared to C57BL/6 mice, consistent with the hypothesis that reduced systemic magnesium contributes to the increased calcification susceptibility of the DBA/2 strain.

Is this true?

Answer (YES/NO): YES